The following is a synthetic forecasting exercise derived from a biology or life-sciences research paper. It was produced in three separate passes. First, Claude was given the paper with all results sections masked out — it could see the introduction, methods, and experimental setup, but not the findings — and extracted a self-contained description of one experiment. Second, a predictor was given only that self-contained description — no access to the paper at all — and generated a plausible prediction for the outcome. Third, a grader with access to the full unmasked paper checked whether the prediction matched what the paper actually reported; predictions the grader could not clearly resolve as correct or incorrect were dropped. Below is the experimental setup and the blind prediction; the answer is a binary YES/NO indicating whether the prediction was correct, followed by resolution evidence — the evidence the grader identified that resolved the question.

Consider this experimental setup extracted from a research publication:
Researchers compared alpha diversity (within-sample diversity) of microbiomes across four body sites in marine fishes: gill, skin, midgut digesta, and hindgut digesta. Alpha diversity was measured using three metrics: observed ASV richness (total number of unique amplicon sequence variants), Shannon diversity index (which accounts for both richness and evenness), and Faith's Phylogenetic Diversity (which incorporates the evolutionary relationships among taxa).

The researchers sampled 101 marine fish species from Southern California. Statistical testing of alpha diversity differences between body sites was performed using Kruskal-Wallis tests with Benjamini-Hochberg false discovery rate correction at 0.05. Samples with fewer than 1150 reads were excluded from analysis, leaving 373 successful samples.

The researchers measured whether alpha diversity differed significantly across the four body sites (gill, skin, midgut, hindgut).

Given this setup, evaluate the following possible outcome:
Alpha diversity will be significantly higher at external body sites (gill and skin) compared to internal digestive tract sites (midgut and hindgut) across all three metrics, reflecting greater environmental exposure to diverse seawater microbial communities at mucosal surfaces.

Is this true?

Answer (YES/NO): NO